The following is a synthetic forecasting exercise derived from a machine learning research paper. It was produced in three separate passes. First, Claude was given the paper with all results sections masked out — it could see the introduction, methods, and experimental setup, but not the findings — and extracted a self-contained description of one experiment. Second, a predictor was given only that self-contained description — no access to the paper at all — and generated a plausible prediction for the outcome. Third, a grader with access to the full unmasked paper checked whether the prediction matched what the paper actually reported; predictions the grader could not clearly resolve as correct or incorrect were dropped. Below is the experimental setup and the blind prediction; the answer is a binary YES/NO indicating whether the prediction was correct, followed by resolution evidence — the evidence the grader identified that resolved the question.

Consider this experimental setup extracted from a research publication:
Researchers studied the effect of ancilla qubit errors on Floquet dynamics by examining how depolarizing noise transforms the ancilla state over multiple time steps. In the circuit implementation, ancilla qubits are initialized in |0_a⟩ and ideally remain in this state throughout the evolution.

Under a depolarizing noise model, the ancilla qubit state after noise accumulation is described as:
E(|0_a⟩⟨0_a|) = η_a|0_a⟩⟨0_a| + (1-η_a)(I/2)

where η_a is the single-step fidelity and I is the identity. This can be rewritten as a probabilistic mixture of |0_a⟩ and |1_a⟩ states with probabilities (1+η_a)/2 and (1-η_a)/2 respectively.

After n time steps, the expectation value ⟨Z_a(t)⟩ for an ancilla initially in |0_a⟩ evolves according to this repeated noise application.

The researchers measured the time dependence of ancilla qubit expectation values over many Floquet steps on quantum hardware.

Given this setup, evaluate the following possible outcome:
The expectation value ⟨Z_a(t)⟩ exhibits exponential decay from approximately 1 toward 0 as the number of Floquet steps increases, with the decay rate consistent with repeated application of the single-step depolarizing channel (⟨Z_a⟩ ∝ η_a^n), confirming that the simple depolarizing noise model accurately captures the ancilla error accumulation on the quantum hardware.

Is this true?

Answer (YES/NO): NO